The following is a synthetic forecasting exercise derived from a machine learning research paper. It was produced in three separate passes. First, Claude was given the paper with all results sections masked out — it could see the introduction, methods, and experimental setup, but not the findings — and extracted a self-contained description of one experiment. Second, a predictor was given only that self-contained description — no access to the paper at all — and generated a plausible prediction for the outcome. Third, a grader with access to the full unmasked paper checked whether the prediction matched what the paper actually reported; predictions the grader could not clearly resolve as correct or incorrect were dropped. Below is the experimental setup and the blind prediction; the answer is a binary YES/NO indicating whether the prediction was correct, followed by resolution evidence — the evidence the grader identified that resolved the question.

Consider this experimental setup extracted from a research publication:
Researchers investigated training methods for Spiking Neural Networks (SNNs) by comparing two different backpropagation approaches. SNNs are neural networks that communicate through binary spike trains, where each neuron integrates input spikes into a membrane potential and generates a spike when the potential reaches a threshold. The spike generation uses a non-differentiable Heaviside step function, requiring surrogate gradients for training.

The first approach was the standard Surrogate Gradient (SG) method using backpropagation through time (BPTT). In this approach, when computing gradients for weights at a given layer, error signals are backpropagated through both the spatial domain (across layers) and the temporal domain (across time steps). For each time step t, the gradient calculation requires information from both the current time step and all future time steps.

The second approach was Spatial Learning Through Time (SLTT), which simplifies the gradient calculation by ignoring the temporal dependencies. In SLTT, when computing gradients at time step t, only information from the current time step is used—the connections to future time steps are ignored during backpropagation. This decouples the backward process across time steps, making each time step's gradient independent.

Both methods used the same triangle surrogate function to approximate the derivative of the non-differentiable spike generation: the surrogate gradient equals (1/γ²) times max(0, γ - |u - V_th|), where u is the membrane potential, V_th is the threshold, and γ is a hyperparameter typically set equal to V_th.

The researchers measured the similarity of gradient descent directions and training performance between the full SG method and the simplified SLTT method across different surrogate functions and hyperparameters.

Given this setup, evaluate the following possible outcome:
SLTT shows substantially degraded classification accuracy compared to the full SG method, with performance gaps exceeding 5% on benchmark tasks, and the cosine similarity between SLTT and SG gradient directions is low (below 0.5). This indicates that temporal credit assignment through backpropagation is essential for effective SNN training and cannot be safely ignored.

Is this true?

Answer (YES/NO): NO